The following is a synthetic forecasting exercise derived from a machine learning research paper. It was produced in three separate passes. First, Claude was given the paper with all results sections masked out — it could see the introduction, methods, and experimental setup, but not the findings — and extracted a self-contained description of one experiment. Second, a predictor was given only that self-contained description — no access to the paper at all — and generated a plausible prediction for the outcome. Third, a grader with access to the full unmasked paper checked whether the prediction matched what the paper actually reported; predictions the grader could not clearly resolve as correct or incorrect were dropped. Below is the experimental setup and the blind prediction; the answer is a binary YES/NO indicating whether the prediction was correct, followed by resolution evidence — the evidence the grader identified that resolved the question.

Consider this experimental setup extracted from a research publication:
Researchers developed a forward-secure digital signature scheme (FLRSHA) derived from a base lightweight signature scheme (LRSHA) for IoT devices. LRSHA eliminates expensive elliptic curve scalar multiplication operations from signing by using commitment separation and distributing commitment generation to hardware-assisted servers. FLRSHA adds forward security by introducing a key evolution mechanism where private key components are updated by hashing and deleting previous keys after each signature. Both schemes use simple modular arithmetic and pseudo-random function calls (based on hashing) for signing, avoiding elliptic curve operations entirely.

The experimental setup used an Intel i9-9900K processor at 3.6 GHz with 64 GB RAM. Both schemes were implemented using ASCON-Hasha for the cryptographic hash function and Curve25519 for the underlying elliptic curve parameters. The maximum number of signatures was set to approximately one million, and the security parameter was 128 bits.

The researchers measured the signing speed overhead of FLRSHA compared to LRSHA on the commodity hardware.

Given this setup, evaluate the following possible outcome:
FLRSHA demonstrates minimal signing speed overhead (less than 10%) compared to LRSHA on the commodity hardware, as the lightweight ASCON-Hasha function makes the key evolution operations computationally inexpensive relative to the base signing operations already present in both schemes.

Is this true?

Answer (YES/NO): NO